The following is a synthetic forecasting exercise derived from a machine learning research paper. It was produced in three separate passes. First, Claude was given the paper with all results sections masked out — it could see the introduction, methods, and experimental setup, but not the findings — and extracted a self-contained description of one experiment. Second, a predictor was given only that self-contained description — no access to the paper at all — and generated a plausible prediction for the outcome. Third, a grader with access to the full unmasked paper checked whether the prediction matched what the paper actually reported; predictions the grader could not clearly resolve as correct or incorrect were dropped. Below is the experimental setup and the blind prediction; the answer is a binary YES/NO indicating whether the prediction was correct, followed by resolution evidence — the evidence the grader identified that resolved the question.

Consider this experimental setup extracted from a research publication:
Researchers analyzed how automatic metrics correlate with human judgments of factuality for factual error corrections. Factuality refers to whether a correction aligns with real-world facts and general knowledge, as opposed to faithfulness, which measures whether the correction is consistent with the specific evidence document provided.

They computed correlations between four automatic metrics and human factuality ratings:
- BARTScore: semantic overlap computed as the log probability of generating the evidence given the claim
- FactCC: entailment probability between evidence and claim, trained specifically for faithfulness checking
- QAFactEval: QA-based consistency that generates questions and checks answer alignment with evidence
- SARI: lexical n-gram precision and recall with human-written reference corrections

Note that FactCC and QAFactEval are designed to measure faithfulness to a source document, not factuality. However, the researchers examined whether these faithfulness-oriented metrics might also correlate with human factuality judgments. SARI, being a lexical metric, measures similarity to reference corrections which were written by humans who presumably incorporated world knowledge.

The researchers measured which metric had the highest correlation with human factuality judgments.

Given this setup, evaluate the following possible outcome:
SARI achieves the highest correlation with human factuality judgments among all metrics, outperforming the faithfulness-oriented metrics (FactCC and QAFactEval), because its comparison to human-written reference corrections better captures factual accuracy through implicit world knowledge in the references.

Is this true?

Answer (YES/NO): YES